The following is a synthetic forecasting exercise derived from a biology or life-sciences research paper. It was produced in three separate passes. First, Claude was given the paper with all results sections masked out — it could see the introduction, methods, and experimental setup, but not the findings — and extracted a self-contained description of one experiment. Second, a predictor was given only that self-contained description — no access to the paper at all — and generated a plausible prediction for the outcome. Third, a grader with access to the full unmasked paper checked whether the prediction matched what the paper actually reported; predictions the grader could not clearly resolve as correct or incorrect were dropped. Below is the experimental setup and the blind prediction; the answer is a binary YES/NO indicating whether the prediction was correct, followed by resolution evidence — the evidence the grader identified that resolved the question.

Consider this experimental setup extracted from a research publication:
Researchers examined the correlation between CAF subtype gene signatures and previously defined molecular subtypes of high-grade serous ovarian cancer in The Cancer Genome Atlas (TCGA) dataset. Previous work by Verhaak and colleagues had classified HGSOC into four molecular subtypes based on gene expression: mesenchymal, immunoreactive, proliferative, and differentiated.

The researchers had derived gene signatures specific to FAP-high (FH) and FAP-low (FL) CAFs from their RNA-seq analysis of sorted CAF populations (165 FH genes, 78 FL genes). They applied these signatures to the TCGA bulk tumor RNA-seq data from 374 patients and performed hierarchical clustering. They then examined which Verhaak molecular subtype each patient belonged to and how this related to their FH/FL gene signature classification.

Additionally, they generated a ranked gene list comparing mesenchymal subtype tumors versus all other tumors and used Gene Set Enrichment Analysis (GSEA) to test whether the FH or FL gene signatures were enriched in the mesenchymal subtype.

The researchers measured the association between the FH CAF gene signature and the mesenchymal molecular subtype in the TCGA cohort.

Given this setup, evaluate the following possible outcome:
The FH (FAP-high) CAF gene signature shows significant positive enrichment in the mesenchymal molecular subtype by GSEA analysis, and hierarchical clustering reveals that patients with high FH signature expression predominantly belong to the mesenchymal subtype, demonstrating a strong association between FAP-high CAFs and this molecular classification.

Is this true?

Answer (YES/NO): YES